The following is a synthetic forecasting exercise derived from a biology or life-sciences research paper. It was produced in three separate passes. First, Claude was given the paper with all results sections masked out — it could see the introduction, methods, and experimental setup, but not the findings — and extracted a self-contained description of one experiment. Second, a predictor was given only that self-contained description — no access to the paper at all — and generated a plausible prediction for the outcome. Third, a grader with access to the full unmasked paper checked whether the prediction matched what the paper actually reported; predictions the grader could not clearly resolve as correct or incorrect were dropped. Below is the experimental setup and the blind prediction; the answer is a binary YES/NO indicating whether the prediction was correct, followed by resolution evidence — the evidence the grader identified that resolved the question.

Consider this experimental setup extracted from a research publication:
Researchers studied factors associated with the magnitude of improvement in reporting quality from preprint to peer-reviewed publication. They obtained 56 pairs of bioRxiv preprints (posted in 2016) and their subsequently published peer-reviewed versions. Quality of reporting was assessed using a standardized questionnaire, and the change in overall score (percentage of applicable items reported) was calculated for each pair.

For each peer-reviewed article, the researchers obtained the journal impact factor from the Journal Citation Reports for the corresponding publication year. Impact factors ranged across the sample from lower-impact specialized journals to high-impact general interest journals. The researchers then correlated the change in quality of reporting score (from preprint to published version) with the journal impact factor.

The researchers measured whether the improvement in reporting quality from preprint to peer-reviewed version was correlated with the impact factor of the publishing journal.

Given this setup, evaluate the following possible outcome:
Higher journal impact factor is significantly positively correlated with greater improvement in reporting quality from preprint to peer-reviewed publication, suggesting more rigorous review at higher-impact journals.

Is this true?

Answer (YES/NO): NO